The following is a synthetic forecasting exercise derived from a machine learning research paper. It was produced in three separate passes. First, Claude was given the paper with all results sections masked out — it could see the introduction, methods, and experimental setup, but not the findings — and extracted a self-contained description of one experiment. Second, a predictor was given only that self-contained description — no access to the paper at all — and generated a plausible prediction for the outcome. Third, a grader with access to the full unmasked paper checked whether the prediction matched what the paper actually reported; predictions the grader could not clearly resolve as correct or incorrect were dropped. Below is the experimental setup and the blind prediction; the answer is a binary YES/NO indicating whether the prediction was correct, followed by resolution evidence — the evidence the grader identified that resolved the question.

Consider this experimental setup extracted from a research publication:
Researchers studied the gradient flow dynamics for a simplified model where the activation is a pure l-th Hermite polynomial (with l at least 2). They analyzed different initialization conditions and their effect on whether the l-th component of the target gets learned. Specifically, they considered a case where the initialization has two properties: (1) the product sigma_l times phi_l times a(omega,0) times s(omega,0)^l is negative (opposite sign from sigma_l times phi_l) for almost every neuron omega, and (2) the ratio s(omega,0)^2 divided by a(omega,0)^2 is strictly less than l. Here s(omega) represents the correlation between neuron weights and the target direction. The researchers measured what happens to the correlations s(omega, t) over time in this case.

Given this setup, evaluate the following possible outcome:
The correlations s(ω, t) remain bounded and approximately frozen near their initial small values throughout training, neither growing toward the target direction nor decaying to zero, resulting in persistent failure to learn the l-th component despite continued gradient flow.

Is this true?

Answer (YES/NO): NO